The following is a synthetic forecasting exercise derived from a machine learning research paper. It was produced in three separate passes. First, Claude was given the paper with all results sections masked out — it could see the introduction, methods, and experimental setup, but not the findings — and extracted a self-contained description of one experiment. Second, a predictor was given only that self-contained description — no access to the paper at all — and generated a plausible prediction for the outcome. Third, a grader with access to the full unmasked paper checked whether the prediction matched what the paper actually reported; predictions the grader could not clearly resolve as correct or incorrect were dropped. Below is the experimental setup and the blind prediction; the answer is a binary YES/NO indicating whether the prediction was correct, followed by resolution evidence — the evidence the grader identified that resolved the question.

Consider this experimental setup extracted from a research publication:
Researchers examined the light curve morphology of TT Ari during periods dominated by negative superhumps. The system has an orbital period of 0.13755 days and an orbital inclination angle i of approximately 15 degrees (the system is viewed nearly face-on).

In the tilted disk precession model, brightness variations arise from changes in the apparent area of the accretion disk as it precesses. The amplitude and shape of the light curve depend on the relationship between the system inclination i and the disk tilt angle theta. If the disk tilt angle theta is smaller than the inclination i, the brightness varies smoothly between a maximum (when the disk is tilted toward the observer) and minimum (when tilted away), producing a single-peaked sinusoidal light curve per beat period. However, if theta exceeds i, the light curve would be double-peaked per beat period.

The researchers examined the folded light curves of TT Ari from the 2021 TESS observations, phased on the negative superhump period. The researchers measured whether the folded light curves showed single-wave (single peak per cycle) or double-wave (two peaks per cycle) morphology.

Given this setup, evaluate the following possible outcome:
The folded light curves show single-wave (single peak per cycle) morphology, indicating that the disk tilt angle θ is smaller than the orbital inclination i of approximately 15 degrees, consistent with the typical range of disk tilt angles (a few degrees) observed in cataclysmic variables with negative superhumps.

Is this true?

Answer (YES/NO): YES